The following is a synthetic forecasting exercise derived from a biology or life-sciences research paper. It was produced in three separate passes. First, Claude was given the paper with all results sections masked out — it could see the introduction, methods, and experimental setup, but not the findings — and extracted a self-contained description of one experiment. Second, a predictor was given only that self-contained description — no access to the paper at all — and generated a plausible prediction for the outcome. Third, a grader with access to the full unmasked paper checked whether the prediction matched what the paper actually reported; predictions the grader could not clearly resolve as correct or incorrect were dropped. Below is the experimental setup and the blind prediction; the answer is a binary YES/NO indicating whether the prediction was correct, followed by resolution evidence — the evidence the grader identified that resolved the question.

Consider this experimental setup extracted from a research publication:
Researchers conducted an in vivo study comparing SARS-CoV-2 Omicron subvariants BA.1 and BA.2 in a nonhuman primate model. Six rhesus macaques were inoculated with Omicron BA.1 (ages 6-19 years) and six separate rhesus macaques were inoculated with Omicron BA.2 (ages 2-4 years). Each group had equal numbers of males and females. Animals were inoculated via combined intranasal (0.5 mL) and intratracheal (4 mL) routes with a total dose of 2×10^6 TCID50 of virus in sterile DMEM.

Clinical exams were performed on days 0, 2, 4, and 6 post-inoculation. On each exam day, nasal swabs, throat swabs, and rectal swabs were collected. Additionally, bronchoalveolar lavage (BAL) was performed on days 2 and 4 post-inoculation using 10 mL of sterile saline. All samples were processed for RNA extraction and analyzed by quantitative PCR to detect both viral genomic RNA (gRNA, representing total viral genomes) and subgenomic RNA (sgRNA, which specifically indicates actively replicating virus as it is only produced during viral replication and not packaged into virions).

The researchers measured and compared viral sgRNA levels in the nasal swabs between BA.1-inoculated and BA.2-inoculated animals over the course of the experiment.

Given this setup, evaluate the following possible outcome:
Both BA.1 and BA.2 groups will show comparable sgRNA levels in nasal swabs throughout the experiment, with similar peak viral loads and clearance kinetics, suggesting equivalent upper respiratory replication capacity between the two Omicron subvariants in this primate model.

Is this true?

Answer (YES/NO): YES